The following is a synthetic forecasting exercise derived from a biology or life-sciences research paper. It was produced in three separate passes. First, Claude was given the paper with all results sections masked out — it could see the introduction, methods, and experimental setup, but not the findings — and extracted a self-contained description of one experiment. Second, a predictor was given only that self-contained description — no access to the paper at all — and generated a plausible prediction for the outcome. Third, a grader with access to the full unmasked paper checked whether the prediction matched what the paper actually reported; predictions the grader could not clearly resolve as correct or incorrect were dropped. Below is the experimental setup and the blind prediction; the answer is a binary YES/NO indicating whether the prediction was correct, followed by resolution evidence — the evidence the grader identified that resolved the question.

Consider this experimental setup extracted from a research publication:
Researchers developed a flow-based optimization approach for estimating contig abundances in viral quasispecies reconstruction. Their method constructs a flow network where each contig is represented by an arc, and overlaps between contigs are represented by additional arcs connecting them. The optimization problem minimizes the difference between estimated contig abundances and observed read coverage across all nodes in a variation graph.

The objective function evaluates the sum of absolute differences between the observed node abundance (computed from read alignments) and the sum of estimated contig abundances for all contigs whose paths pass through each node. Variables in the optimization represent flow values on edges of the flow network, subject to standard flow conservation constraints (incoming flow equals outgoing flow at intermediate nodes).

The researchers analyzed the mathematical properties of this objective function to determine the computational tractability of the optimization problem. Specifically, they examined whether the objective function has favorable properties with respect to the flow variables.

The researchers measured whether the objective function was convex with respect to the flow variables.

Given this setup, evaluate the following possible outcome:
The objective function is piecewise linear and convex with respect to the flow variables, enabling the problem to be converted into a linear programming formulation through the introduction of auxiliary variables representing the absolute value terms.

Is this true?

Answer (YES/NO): NO